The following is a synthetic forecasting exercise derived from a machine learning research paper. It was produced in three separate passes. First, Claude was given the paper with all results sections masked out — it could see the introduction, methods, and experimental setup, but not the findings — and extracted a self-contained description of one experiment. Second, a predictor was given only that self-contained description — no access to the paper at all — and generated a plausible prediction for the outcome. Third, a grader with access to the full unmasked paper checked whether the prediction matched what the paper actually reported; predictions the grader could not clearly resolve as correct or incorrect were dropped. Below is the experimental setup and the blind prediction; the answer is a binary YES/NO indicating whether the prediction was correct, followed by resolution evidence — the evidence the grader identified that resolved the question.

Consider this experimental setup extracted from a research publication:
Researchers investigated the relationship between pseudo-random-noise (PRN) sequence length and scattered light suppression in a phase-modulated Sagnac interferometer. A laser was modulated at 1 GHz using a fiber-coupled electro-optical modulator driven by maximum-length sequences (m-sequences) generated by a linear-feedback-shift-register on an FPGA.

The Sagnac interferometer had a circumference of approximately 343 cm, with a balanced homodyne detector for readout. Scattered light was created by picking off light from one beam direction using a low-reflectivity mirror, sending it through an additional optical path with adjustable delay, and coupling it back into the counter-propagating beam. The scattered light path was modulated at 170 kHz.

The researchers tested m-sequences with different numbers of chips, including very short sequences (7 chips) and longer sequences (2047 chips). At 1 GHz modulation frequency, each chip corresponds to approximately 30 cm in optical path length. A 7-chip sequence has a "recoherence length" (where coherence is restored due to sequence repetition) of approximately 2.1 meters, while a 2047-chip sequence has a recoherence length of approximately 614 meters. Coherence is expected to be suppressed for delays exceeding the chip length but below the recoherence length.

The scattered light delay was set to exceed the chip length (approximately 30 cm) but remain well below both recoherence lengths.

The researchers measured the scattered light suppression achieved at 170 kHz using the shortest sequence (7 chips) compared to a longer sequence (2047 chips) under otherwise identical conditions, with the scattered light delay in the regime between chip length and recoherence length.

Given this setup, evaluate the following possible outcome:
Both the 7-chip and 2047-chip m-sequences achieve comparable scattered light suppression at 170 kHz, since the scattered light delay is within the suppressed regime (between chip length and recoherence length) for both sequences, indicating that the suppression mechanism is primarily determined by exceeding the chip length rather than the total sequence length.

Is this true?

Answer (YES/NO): NO